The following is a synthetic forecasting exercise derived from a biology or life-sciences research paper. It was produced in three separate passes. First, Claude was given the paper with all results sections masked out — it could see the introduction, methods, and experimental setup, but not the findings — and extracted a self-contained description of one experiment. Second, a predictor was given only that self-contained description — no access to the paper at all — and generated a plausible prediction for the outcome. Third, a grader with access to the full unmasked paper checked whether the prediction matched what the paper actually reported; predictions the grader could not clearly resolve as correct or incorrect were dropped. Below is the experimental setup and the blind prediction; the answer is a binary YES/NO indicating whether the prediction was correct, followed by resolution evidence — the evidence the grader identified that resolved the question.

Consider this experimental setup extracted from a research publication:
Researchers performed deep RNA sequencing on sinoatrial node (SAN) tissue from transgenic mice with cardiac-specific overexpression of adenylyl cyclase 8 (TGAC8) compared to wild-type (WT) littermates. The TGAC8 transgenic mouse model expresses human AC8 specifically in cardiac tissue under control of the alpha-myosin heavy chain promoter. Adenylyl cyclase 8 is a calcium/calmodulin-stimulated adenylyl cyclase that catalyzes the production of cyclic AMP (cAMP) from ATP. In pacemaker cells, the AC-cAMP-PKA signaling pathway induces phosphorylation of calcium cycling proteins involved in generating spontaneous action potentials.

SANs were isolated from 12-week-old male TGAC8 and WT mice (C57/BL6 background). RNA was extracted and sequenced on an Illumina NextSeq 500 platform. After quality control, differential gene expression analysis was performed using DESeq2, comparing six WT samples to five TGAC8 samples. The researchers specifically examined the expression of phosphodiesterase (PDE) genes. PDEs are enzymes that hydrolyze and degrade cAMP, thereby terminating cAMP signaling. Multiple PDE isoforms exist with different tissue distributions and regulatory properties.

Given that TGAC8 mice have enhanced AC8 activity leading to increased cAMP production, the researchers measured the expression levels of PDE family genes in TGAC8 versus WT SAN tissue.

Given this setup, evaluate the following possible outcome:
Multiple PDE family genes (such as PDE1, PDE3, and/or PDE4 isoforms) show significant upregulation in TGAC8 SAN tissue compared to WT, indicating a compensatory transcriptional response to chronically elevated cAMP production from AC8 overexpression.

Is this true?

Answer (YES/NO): YES